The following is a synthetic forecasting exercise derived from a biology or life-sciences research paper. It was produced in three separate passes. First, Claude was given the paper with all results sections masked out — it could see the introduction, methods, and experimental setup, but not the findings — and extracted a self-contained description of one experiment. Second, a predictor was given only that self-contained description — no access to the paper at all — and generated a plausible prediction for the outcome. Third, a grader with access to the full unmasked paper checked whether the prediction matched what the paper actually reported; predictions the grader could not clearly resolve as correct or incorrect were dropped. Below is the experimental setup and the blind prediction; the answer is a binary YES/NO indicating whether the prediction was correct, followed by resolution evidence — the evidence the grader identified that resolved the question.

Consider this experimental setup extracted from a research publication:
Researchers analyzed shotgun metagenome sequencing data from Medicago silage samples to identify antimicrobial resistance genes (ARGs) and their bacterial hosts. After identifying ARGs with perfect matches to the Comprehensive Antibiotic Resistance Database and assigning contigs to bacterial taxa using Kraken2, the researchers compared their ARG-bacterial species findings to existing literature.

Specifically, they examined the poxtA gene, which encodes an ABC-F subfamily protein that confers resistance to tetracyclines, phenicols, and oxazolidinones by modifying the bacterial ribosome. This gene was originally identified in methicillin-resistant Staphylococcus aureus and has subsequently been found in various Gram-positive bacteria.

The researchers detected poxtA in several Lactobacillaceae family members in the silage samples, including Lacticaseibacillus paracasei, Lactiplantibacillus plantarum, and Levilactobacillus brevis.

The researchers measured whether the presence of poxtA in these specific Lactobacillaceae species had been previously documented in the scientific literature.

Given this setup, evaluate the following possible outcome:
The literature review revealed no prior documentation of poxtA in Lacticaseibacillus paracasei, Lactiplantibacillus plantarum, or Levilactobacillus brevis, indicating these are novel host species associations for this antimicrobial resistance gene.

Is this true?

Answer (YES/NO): YES